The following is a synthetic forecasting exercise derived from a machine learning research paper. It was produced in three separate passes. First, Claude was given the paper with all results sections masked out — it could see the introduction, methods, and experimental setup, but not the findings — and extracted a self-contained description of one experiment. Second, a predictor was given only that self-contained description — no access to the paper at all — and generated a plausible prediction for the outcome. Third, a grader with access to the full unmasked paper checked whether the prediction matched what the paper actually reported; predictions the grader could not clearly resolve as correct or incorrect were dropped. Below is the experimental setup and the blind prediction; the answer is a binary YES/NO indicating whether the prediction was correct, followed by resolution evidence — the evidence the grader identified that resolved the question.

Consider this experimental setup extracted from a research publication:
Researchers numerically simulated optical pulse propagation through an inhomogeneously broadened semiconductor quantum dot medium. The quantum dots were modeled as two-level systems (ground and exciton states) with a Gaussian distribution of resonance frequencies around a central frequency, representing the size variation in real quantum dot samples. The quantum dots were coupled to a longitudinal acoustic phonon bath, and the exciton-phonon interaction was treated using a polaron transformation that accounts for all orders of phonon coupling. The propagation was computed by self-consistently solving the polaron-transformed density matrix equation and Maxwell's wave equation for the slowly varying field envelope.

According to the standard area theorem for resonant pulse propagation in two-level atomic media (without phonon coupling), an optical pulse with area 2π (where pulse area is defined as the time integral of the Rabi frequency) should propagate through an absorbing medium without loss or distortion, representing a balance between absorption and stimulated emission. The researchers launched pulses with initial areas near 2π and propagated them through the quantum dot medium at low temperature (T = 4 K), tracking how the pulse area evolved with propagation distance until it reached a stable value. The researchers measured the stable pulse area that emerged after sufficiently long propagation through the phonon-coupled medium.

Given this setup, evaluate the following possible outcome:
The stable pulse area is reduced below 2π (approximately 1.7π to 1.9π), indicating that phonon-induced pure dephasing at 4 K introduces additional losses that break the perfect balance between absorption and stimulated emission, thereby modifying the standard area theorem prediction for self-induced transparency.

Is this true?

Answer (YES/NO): NO